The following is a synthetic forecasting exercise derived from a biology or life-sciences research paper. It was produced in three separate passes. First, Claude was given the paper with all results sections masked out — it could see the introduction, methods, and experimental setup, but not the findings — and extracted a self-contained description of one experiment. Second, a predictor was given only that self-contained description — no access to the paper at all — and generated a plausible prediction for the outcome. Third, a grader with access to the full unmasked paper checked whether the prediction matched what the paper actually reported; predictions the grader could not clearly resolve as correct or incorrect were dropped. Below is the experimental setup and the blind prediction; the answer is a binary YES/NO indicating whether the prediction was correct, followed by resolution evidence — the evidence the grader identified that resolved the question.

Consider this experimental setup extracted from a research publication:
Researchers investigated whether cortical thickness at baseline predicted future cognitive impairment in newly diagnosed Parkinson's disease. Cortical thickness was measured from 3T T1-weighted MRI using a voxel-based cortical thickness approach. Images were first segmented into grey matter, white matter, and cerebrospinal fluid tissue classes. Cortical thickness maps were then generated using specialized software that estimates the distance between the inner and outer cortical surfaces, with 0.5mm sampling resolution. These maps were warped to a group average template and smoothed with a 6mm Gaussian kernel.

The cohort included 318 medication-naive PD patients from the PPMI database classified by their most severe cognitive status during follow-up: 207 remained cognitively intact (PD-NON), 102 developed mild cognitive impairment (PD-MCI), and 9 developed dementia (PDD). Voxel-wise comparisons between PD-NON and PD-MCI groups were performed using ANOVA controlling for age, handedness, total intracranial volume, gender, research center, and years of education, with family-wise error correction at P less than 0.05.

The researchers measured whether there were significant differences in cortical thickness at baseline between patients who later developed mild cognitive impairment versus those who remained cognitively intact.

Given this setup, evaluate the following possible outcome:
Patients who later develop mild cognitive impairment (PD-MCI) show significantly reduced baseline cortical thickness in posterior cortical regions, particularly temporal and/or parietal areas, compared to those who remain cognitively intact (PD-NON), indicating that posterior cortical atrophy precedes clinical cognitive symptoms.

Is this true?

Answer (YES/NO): NO